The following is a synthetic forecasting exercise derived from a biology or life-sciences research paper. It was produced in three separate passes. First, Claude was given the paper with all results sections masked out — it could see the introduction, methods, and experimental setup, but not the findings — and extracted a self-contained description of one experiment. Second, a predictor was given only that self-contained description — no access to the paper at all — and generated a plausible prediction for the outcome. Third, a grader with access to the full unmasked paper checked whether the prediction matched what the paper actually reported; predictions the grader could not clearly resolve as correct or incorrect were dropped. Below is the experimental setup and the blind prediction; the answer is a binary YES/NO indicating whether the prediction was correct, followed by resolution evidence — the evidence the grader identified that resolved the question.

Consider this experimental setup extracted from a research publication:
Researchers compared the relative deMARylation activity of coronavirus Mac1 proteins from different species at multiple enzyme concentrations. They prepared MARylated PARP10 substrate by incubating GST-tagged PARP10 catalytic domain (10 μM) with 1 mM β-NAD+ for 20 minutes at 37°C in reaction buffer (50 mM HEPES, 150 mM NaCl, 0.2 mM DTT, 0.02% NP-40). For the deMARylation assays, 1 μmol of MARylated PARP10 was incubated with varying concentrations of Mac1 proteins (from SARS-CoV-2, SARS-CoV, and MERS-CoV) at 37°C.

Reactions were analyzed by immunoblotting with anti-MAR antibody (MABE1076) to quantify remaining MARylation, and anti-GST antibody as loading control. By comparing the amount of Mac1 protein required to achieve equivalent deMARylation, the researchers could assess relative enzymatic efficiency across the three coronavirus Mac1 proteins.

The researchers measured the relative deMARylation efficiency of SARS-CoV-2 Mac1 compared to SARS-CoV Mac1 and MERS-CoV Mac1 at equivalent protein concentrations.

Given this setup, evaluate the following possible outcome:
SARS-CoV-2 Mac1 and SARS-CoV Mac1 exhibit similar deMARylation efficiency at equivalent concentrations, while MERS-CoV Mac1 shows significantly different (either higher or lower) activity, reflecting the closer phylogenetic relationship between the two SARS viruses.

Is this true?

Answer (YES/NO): NO